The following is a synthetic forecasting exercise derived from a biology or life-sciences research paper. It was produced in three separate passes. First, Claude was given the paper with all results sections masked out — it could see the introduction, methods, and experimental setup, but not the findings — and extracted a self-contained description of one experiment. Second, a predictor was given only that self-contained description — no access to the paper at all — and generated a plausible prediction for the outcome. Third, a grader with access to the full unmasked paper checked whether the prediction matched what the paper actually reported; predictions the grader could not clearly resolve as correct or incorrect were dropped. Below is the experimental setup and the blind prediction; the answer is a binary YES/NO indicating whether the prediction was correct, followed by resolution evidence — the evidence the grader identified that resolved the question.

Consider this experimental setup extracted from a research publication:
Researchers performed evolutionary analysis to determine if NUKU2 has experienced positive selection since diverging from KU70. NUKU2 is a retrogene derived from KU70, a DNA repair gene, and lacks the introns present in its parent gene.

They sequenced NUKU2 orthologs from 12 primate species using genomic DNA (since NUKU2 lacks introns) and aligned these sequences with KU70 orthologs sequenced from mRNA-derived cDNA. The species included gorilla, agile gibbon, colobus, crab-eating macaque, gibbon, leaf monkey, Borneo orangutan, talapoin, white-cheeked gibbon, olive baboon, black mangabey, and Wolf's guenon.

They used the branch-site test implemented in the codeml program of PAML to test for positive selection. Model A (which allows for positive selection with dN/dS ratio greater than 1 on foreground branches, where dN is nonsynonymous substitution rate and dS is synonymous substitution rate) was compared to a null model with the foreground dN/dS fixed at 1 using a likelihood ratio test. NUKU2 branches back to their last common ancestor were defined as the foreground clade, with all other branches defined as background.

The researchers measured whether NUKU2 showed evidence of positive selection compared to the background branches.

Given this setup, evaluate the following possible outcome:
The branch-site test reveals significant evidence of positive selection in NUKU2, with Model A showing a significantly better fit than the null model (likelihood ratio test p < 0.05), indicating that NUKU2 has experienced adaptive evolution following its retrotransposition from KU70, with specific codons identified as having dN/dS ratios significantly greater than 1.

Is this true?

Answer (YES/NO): YES